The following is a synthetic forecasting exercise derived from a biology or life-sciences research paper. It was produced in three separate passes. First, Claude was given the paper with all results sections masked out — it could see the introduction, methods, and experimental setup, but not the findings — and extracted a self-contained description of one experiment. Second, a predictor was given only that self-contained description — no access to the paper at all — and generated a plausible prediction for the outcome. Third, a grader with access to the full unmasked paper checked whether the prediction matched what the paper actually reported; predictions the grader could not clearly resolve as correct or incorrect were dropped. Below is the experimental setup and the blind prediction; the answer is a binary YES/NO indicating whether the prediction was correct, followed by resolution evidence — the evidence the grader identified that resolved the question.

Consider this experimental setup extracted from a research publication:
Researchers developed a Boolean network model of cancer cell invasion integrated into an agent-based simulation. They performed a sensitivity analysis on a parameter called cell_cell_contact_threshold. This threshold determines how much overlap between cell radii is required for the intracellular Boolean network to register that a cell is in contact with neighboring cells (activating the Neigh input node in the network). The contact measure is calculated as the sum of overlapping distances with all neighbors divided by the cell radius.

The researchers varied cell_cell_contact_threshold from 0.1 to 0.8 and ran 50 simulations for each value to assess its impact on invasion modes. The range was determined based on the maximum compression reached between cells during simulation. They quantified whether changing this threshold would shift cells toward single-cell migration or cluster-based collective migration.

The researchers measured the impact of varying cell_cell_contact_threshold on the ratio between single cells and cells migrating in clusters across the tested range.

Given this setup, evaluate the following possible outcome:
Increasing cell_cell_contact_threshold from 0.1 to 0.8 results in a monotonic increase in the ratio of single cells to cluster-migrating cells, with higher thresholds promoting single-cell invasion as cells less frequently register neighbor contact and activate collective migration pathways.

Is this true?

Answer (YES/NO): NO